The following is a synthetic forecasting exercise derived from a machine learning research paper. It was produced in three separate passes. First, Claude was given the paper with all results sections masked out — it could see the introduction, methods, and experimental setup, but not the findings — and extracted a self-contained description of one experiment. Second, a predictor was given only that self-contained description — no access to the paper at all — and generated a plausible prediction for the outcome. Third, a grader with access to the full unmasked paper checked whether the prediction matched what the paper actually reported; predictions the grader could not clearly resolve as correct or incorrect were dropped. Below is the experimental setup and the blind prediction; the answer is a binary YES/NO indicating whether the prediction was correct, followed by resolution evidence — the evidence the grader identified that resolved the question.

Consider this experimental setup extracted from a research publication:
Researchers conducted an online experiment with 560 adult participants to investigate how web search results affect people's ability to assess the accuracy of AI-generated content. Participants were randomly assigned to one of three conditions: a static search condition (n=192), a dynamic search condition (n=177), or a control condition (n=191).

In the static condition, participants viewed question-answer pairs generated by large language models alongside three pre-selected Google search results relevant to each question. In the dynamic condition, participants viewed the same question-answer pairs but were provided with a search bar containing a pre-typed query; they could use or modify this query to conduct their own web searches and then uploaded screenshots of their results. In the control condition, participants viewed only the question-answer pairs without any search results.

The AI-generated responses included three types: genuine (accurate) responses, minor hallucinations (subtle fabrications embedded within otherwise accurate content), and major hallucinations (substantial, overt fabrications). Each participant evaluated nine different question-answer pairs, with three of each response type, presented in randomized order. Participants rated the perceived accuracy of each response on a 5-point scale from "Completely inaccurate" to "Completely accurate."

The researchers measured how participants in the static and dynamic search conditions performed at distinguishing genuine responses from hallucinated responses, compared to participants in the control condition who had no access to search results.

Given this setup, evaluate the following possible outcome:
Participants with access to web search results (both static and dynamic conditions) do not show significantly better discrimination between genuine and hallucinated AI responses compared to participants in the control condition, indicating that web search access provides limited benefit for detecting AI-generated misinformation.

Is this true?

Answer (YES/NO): NO